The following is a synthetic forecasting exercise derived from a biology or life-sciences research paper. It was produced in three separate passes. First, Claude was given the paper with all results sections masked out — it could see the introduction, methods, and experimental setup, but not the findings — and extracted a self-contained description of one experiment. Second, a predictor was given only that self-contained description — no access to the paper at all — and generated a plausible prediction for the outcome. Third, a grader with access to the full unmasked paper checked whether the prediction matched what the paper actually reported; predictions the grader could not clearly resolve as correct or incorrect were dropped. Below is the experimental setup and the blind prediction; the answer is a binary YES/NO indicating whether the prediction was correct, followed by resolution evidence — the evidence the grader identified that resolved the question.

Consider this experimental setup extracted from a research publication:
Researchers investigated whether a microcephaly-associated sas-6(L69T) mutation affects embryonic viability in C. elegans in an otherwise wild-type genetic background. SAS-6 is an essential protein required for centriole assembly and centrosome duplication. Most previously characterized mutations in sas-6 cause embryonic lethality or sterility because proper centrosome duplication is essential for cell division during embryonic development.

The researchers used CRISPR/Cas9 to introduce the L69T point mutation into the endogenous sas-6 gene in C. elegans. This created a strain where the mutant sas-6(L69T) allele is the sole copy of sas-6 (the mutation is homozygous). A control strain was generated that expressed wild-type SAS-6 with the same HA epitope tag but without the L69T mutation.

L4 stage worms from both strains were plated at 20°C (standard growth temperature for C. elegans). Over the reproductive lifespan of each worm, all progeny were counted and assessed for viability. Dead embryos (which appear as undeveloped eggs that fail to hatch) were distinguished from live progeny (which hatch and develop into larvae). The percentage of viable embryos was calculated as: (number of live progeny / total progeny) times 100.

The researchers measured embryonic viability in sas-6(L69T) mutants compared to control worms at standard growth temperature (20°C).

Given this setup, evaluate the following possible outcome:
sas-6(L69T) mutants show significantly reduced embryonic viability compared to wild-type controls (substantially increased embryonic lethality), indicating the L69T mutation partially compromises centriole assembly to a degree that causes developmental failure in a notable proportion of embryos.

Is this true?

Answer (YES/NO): NO